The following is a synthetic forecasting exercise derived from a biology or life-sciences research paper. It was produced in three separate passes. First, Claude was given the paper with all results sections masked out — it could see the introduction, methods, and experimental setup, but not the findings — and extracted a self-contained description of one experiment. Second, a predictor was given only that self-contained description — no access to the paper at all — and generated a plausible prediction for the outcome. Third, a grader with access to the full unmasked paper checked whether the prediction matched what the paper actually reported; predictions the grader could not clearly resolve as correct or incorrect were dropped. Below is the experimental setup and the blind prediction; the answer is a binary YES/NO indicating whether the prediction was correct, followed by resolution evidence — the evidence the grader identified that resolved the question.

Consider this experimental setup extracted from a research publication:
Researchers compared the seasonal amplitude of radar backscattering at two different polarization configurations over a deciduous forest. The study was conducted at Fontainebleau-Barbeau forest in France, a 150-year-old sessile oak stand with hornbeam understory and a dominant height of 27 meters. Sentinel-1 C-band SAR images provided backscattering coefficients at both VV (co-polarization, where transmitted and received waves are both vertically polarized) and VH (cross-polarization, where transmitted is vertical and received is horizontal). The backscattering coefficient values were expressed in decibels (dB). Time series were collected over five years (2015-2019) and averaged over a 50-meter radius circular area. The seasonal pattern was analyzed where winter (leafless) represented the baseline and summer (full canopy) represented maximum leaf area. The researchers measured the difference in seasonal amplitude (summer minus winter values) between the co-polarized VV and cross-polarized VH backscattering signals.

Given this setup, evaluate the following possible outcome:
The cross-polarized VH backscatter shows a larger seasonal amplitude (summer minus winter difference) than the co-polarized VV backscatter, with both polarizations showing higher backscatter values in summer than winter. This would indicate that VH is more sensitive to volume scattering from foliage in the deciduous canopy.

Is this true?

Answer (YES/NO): NO